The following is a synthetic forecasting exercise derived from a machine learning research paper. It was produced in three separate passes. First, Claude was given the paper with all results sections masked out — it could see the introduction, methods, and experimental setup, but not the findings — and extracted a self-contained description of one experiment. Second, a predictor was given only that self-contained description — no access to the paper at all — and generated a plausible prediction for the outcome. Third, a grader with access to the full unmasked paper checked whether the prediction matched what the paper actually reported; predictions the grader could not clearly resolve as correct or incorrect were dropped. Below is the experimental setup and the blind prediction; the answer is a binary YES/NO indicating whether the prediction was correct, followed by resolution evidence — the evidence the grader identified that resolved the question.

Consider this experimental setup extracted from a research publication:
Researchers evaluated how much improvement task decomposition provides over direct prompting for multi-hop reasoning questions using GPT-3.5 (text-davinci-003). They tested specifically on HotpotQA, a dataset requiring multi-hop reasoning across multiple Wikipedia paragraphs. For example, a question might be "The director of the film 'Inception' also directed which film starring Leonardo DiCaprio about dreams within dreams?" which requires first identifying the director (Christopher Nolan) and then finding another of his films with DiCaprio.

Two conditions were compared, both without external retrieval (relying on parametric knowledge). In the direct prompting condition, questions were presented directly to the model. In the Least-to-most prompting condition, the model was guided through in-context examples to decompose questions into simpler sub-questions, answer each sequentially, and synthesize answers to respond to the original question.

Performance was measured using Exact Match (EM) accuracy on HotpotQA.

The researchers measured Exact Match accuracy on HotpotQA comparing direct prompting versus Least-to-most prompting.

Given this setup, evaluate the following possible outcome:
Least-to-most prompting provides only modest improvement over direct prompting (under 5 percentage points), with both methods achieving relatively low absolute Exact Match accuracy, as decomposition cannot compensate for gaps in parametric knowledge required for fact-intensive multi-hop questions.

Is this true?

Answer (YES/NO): NO